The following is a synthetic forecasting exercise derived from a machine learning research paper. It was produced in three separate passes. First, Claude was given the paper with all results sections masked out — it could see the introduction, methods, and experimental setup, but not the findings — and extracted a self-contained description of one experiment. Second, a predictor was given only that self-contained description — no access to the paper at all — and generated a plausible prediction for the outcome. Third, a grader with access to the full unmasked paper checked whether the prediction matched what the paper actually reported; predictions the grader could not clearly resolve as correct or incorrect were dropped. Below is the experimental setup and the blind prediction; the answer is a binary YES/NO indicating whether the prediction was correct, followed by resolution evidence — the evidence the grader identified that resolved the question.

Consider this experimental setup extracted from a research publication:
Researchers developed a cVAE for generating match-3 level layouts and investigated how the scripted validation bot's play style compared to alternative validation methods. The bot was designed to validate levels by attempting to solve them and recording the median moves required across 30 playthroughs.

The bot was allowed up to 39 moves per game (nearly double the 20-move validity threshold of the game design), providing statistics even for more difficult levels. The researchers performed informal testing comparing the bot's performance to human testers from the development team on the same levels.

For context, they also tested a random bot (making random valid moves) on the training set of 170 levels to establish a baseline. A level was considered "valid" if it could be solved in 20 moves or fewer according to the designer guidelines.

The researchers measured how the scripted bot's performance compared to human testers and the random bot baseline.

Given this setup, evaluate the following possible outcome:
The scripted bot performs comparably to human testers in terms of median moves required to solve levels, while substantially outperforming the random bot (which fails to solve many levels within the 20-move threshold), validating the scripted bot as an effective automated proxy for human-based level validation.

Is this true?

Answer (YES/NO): YES